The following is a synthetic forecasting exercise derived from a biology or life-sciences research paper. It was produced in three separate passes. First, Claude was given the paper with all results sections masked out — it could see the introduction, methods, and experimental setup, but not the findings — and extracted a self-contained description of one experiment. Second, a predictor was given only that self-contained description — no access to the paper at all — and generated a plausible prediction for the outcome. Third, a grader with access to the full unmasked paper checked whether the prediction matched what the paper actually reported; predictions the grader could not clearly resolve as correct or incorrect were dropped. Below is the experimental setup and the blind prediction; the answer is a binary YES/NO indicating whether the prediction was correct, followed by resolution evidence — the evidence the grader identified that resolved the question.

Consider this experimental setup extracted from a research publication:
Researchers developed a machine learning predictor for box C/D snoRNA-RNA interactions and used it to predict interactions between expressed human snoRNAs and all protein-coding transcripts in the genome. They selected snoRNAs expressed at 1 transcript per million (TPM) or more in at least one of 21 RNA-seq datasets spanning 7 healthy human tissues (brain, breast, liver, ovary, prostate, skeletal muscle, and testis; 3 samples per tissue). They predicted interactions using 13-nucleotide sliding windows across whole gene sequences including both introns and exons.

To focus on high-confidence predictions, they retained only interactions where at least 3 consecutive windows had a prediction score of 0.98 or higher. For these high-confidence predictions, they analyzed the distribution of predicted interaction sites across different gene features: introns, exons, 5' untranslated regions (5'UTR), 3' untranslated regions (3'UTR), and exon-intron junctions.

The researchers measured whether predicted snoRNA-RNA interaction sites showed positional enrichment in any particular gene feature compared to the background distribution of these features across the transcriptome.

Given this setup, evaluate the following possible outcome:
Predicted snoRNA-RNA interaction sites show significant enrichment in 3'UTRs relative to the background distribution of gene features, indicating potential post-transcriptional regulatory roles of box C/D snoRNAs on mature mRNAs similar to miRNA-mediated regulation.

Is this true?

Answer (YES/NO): NO